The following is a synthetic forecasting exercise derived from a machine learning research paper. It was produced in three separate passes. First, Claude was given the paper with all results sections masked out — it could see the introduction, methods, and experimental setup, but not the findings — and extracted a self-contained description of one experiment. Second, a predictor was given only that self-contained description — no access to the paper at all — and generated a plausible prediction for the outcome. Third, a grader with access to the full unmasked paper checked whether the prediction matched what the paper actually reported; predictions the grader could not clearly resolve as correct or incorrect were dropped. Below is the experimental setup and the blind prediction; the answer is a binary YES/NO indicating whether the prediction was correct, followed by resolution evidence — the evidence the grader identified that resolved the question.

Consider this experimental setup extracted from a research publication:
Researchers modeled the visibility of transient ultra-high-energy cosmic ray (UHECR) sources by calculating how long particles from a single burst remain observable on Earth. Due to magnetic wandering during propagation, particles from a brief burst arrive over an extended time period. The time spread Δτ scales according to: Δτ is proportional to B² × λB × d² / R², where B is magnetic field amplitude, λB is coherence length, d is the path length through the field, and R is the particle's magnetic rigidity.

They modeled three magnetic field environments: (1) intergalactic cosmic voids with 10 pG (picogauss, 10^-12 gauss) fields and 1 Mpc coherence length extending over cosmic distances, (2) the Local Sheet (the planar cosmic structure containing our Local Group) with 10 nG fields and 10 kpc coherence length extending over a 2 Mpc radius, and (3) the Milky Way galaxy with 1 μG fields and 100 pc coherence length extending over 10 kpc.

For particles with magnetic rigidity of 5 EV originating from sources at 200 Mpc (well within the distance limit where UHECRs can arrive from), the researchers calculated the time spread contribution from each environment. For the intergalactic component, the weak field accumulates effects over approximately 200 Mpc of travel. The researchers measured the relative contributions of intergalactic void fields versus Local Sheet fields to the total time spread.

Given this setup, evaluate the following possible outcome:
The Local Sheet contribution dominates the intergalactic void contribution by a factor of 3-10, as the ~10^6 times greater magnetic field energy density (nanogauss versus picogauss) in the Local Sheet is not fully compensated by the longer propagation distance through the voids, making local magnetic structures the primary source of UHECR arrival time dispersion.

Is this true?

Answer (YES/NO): NO